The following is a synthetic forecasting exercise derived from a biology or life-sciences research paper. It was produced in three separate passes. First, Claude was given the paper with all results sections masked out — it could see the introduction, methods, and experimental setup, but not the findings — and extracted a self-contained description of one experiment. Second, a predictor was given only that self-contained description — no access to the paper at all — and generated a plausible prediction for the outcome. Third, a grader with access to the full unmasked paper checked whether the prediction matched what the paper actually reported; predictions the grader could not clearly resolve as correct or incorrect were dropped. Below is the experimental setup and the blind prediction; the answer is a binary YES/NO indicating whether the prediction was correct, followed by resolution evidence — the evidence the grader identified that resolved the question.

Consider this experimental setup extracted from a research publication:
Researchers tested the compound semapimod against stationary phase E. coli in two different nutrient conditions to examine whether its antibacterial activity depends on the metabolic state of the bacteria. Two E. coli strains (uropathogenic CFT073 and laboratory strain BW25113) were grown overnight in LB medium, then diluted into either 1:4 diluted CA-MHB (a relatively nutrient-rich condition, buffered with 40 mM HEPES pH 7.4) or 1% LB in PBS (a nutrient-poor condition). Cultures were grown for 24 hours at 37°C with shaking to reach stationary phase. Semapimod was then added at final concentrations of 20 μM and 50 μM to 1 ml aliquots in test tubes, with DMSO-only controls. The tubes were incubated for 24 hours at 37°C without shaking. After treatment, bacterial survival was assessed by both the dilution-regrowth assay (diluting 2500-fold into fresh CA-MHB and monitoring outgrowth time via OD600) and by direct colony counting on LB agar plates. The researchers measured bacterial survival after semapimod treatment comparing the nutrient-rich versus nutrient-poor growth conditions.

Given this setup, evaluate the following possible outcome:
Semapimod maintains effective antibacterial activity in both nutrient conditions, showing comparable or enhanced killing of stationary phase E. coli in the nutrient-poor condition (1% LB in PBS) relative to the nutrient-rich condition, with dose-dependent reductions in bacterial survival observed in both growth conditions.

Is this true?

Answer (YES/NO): NO